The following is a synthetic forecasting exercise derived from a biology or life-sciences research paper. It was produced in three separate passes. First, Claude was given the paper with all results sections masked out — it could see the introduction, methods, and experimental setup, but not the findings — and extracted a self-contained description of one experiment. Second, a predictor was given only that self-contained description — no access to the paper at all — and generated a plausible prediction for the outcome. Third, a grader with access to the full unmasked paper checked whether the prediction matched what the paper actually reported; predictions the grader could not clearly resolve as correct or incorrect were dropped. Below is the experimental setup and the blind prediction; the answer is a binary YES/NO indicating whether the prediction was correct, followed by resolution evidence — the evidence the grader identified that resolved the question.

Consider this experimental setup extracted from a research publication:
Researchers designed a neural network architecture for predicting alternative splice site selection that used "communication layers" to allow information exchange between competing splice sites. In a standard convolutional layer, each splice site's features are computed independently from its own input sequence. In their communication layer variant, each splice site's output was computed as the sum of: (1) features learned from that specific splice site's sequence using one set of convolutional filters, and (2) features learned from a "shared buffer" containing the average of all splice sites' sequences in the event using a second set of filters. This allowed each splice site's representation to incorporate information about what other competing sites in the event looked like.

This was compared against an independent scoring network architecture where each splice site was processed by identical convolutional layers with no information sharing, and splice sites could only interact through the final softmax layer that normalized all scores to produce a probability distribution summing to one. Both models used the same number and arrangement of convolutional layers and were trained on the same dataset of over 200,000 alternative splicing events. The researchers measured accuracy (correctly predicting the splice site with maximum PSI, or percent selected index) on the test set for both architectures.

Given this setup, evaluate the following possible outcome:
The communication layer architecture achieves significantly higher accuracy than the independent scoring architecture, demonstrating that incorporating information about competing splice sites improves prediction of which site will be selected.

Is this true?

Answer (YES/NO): NO